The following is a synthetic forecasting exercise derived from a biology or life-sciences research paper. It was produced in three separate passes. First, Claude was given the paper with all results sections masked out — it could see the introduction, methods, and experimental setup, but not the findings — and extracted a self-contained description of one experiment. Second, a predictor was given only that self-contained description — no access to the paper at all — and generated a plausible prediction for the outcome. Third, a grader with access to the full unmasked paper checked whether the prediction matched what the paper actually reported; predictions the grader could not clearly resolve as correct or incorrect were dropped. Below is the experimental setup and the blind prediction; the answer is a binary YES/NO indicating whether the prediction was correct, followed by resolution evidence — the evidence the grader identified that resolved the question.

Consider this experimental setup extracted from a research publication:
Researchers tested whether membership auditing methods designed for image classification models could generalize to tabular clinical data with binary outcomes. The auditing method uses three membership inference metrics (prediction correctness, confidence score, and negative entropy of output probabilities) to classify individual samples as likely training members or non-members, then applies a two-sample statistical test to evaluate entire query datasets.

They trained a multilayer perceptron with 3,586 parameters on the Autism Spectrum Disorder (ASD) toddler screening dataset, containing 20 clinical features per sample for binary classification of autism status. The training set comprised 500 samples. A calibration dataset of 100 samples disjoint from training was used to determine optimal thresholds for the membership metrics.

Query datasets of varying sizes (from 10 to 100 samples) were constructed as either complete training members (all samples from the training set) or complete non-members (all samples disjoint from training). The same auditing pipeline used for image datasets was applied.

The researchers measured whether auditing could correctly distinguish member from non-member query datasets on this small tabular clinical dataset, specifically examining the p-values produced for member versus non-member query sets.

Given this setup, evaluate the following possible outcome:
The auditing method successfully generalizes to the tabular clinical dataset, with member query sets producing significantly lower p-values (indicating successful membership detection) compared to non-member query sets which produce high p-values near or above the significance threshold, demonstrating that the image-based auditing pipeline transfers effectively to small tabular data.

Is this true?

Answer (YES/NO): NO